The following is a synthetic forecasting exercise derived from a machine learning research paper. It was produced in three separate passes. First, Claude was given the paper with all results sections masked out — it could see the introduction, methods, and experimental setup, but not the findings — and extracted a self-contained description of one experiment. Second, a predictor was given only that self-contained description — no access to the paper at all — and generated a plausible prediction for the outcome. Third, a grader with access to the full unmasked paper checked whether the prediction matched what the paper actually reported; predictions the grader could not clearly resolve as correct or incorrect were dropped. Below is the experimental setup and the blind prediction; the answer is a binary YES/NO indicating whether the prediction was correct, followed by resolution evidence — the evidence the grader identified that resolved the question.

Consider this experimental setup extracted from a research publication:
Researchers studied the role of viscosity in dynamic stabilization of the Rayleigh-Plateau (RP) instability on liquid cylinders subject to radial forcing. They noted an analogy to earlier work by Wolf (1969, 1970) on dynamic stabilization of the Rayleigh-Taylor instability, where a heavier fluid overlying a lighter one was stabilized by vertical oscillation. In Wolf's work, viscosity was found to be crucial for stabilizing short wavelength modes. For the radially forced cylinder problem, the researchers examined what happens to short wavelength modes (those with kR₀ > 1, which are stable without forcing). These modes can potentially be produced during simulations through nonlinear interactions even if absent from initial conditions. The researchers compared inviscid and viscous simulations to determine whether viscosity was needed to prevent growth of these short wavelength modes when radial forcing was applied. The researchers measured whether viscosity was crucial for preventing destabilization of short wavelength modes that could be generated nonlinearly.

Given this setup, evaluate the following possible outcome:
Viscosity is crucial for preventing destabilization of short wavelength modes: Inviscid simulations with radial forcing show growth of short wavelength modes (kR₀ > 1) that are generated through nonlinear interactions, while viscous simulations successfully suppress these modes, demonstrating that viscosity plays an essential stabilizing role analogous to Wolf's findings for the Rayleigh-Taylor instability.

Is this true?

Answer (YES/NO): YES